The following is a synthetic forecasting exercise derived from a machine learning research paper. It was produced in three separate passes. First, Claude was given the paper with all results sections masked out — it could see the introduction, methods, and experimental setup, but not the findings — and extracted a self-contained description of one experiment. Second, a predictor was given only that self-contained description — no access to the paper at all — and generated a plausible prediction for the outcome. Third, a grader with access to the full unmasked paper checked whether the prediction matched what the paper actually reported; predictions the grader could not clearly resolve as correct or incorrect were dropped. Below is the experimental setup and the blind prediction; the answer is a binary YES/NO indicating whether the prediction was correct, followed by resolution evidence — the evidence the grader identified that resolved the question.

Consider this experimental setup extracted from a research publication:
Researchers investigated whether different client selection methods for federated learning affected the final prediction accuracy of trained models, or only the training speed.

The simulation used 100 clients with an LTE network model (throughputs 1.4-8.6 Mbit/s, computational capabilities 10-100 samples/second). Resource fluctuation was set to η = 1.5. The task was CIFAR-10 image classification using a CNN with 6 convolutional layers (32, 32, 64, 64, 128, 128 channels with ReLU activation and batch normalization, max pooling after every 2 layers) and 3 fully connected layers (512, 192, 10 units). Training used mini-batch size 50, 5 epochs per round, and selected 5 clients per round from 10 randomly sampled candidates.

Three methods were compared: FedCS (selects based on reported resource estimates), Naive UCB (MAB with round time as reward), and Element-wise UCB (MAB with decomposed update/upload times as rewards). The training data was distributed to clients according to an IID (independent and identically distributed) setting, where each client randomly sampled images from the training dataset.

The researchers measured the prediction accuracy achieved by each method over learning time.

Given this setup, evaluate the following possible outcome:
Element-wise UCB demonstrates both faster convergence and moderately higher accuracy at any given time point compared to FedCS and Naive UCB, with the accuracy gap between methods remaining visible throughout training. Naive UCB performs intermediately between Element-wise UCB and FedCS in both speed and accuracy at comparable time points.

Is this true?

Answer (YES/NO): NO